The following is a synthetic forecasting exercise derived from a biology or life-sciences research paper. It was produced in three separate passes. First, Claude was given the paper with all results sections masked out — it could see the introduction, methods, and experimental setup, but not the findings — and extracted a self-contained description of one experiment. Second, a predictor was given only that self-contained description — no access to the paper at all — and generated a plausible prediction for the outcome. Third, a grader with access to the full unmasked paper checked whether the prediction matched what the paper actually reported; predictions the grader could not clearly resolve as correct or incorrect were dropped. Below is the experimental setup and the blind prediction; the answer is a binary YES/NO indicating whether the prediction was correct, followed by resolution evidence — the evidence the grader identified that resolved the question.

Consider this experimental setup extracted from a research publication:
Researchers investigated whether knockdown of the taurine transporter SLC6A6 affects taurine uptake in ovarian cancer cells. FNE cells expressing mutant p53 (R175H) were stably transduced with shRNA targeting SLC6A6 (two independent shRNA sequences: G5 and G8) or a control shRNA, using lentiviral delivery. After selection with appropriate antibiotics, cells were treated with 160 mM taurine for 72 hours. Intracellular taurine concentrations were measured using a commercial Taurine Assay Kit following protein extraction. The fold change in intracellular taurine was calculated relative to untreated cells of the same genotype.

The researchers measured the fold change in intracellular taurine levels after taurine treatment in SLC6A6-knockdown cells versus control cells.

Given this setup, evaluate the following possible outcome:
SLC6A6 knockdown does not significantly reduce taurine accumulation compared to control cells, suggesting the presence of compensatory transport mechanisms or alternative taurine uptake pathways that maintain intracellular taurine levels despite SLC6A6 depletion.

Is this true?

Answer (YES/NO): NO